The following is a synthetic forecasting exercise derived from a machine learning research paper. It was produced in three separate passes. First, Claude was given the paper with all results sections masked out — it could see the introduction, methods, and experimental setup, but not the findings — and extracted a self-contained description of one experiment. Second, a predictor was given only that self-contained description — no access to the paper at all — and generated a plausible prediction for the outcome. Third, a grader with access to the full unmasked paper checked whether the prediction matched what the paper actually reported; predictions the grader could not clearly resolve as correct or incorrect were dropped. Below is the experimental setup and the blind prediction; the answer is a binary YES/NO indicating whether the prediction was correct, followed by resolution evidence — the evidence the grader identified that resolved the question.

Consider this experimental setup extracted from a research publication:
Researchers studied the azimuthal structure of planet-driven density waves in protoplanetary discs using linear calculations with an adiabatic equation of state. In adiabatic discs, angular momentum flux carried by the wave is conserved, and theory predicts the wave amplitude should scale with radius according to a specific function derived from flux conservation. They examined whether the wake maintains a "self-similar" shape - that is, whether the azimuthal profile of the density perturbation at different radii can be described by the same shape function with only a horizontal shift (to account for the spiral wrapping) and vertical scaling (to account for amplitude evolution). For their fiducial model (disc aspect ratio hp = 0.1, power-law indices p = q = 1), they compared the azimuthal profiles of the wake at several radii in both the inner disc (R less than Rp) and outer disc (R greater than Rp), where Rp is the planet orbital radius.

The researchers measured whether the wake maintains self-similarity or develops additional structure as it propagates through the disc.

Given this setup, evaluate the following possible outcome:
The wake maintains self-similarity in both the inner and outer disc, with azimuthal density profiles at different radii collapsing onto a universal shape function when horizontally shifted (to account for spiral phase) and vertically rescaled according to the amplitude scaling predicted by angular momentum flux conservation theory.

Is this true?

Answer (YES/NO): NO